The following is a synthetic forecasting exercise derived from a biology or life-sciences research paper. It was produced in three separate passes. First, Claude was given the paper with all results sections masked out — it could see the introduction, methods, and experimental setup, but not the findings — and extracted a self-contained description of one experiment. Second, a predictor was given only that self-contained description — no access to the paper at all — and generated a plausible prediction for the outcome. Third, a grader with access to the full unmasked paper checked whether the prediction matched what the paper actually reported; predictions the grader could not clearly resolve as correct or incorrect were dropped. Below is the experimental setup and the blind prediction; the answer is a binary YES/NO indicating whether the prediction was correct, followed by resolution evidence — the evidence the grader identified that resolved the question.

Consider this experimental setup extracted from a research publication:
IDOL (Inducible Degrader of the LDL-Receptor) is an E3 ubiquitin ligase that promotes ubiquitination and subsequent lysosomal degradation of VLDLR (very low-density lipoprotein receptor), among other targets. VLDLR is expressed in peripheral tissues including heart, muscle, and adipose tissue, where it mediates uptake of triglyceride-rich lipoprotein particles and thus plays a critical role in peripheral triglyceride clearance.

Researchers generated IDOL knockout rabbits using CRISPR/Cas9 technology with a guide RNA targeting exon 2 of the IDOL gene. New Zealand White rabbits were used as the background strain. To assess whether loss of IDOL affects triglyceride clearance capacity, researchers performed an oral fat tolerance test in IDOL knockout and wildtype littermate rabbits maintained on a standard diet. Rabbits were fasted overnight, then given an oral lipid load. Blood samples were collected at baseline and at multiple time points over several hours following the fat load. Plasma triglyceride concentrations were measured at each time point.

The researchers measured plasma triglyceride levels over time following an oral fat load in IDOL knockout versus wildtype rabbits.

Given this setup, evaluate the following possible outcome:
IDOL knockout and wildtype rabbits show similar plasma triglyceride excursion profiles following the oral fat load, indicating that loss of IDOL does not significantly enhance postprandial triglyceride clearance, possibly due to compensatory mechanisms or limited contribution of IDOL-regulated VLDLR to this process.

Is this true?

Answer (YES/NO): NO